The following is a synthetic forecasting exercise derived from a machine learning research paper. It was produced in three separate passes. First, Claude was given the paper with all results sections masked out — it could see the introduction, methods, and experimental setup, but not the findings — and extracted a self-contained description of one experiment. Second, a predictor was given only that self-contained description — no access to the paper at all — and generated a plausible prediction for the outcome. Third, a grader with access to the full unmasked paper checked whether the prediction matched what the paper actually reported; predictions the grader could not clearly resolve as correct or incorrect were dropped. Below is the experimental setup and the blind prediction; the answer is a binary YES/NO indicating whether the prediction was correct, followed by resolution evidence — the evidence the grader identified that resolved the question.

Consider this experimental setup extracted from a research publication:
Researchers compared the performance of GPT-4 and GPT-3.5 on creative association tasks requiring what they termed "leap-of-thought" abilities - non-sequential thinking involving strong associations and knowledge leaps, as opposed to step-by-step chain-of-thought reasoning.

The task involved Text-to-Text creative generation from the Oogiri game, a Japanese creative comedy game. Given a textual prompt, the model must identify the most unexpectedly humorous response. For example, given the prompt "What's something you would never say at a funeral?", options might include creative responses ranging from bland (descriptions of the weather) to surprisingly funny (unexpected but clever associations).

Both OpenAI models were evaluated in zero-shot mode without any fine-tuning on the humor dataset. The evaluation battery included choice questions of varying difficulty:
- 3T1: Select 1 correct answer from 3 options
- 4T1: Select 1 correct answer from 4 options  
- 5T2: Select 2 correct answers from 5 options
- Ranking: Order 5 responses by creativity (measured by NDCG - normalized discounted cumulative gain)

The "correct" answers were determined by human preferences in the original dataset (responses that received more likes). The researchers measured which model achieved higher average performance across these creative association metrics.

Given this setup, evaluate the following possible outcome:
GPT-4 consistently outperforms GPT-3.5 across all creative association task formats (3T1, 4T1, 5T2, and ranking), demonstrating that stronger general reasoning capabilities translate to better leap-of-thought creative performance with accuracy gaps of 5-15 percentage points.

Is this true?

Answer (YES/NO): NO